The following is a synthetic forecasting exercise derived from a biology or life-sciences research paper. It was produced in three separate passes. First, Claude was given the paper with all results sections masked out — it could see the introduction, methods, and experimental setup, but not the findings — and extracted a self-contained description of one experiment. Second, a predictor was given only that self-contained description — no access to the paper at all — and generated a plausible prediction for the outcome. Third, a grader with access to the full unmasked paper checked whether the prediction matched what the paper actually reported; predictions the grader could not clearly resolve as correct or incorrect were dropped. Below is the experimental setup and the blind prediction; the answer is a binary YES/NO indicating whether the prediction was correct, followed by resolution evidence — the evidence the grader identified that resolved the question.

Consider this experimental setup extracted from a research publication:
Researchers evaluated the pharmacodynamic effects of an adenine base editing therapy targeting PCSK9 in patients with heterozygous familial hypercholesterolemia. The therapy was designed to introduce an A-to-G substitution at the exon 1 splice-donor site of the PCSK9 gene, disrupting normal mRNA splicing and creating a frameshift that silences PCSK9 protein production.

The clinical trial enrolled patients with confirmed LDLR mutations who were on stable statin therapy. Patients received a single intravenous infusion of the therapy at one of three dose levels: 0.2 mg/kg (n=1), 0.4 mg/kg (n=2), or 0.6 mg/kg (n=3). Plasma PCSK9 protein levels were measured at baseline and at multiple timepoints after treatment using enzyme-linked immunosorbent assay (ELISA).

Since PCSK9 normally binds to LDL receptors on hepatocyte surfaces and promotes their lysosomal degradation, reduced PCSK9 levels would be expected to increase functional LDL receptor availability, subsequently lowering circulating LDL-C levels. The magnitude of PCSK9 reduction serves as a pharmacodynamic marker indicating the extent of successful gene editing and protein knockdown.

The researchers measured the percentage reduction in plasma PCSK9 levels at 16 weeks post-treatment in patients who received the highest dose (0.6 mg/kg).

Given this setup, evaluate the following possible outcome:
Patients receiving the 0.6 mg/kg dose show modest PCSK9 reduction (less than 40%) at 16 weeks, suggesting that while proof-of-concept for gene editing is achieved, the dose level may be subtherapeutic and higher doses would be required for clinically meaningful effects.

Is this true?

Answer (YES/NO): NO